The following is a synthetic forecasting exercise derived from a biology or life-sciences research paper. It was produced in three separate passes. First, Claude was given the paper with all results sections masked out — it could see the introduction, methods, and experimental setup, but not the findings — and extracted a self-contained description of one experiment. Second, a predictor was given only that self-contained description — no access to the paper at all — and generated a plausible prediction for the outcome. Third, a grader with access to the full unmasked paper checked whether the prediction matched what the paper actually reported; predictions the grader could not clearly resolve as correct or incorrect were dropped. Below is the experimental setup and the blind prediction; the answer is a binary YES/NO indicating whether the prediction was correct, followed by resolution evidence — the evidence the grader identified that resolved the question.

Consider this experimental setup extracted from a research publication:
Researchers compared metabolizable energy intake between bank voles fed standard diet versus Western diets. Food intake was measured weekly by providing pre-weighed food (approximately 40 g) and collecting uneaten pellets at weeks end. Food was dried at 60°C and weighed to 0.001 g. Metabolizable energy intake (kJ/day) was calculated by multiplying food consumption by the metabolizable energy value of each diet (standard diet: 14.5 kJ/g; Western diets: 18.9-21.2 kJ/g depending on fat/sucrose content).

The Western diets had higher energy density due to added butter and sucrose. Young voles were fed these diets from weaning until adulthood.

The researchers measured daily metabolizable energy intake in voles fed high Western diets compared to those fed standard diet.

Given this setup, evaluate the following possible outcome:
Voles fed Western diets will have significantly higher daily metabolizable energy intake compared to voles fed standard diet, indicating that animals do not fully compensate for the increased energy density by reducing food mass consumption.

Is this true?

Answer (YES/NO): YES